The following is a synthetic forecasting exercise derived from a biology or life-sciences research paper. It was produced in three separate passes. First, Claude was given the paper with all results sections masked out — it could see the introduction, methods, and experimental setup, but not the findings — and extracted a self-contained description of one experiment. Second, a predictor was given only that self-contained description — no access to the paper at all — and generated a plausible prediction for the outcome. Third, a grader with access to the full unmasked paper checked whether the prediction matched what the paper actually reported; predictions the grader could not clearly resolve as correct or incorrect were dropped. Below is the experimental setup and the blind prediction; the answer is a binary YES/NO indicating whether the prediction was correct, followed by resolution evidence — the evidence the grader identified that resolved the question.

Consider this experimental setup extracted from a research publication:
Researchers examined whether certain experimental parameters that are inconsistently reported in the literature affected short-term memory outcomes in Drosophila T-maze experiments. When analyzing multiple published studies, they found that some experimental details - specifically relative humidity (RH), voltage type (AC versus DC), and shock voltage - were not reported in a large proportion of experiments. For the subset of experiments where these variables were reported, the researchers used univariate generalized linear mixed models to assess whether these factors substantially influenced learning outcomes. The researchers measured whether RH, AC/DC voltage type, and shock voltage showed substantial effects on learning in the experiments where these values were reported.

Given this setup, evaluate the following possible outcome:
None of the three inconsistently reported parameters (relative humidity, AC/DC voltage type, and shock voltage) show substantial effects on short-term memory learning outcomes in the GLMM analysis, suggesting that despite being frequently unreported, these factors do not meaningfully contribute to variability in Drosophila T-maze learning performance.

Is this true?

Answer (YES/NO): YES